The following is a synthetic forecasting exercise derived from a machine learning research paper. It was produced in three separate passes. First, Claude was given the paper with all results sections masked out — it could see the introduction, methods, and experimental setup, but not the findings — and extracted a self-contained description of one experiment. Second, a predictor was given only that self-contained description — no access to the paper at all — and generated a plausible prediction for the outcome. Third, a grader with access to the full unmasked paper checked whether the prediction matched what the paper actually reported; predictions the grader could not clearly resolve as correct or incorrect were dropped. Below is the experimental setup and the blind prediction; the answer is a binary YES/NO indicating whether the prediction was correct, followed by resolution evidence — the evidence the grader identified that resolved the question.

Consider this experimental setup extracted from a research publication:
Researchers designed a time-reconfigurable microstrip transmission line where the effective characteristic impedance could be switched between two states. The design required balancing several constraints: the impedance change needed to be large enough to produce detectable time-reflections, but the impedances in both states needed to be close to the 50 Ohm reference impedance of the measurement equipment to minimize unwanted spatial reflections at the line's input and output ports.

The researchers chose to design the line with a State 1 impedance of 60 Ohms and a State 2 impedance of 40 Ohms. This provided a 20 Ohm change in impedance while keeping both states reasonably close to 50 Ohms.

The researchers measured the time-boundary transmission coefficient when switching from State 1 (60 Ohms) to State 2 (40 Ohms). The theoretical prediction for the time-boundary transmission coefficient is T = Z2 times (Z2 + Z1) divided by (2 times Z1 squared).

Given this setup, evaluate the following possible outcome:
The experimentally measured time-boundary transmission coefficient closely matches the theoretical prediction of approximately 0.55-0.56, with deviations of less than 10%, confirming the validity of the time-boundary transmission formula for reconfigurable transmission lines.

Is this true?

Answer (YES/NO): NO